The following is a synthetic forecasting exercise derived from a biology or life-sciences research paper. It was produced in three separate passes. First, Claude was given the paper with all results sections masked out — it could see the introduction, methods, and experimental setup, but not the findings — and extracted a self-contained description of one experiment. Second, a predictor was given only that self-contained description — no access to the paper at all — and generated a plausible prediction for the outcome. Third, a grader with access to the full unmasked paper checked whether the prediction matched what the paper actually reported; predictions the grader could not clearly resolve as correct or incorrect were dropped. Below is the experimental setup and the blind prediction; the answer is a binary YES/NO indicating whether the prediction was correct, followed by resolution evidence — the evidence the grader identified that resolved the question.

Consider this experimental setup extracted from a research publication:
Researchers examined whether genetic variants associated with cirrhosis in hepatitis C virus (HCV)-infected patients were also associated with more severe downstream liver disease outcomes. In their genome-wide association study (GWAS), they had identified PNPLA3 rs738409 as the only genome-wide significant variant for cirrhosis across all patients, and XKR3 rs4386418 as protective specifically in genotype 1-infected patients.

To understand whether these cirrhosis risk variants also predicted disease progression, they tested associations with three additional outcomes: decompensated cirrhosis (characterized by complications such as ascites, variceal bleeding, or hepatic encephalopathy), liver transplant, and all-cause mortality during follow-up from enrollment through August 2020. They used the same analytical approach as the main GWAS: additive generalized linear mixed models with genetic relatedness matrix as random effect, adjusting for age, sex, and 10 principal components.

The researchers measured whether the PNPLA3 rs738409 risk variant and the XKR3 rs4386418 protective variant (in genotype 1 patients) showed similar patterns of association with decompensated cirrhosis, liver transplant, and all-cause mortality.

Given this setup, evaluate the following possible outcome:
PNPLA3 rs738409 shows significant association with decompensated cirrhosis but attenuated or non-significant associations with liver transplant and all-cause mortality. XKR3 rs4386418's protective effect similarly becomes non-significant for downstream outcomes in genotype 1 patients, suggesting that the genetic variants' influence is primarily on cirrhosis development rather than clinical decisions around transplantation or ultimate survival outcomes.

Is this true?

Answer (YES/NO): NO